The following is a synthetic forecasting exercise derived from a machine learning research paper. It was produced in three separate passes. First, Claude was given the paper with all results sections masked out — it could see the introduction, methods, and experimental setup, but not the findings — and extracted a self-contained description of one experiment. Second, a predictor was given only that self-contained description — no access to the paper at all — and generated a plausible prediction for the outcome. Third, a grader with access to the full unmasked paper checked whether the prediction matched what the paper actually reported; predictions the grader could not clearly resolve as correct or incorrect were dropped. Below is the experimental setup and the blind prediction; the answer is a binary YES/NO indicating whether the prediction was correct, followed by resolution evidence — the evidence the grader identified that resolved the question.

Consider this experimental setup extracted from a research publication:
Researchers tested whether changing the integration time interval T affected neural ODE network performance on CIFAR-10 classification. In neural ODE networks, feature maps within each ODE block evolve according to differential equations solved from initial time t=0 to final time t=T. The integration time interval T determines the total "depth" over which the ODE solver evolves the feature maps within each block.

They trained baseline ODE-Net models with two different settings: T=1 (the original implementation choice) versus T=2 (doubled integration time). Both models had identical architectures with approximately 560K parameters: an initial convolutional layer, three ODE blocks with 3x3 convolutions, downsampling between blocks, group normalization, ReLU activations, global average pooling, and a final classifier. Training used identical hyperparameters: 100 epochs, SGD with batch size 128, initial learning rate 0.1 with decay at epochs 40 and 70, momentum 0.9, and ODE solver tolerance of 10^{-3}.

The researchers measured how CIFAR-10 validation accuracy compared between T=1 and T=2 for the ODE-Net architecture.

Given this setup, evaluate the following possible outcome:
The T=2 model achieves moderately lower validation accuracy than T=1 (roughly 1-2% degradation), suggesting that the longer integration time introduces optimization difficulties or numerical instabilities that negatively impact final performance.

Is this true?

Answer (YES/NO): NO